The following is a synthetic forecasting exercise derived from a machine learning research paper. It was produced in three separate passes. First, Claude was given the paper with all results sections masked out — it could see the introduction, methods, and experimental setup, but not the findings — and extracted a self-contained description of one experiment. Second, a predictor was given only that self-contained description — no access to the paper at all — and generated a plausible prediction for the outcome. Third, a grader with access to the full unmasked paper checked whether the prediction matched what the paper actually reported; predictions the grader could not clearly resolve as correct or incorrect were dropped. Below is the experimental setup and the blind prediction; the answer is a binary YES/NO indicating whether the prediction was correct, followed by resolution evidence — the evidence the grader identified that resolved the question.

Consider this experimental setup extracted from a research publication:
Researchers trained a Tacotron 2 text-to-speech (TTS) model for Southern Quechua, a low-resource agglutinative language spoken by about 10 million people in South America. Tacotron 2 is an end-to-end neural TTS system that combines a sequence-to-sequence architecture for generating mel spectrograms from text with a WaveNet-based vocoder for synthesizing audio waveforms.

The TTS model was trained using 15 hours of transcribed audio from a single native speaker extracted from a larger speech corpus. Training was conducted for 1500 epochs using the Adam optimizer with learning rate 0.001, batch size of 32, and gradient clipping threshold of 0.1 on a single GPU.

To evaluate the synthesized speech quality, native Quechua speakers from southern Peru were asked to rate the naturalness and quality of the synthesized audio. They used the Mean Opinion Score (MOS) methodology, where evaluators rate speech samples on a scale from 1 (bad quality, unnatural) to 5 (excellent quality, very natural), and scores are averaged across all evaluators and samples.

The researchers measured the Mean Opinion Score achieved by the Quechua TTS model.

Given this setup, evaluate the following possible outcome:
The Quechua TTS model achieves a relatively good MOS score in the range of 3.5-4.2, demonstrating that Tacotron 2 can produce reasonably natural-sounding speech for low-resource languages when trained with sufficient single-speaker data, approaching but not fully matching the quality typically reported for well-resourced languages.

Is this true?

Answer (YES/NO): NO